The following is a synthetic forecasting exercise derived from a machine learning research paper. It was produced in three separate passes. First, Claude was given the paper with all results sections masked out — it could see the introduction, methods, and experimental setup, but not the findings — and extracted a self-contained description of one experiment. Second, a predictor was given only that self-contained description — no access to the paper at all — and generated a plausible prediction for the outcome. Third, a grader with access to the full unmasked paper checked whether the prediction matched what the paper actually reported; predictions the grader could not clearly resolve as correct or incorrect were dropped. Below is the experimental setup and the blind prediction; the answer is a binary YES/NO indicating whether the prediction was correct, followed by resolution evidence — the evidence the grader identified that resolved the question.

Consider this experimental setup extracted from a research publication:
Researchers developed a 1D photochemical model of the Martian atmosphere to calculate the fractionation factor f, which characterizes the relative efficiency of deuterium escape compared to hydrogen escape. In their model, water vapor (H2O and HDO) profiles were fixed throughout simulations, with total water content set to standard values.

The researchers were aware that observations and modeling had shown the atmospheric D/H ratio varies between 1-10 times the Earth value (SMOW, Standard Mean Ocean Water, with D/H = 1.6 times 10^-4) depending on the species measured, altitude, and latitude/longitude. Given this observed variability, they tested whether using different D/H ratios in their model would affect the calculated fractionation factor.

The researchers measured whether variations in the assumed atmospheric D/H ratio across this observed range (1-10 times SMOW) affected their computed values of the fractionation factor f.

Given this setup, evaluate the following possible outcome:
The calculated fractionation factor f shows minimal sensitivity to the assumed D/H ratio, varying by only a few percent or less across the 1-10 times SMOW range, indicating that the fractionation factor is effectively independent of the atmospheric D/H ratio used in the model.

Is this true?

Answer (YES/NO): YES